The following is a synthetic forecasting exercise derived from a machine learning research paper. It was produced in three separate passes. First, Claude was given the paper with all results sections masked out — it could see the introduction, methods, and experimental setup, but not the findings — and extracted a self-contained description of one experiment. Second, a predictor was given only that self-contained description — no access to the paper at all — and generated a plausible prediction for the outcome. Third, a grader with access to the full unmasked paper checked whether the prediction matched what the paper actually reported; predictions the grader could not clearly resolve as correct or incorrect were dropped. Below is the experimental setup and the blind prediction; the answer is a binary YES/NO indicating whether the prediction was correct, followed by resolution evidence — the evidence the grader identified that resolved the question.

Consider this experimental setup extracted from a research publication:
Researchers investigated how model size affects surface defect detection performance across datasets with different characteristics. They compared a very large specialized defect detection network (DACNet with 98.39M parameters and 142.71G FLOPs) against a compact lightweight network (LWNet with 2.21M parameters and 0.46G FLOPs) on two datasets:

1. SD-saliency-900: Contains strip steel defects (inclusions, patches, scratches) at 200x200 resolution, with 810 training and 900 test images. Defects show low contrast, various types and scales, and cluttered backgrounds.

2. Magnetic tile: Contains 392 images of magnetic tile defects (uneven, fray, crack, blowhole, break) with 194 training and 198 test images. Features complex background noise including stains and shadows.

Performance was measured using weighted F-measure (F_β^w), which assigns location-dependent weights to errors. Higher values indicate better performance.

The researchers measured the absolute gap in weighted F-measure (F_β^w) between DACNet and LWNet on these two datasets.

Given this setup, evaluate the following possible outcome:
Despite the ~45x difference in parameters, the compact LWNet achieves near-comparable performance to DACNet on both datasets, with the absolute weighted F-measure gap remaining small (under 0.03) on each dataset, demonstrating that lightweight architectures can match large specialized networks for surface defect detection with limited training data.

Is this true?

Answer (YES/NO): NO